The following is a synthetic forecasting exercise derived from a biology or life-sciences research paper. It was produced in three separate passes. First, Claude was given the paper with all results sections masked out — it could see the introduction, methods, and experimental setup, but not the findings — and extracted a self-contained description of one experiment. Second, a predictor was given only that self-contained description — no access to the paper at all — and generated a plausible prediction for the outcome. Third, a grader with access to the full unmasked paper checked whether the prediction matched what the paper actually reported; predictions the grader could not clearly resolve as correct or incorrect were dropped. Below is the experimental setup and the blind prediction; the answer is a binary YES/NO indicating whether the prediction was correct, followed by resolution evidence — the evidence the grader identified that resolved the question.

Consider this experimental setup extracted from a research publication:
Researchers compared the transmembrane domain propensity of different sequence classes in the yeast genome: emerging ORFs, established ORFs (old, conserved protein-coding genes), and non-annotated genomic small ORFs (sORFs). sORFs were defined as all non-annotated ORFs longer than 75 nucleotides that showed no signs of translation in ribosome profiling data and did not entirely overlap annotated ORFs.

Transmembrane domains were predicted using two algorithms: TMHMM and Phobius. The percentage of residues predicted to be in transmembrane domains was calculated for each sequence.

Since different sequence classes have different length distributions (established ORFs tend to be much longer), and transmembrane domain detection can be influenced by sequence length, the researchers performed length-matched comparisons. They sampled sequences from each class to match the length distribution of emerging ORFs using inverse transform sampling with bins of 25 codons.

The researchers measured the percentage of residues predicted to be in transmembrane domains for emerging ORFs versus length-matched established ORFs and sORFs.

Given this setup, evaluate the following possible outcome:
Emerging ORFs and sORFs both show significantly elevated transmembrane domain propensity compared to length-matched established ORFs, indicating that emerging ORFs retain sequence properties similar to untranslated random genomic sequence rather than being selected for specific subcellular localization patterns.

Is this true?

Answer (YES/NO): NO